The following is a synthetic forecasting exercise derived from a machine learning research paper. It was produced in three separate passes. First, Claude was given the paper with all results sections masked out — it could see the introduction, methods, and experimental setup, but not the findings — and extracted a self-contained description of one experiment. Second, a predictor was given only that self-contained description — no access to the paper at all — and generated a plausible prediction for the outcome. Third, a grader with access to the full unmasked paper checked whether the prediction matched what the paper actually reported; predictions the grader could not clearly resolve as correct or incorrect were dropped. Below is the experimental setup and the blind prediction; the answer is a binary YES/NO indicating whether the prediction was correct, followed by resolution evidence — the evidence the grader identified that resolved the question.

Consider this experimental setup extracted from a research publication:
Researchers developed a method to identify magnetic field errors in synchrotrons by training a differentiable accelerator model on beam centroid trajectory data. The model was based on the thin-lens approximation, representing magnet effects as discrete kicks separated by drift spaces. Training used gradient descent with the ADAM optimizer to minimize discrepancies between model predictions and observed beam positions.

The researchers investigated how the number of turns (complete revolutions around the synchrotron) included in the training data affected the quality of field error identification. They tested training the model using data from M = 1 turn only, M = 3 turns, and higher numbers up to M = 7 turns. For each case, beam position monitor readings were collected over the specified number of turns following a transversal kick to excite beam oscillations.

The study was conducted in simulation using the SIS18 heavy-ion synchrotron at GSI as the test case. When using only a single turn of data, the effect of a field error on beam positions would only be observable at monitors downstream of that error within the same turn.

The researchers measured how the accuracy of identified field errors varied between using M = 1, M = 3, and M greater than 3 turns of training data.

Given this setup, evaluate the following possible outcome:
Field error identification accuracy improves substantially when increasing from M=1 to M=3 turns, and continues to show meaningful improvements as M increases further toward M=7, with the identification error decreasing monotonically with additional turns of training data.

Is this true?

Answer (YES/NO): NO